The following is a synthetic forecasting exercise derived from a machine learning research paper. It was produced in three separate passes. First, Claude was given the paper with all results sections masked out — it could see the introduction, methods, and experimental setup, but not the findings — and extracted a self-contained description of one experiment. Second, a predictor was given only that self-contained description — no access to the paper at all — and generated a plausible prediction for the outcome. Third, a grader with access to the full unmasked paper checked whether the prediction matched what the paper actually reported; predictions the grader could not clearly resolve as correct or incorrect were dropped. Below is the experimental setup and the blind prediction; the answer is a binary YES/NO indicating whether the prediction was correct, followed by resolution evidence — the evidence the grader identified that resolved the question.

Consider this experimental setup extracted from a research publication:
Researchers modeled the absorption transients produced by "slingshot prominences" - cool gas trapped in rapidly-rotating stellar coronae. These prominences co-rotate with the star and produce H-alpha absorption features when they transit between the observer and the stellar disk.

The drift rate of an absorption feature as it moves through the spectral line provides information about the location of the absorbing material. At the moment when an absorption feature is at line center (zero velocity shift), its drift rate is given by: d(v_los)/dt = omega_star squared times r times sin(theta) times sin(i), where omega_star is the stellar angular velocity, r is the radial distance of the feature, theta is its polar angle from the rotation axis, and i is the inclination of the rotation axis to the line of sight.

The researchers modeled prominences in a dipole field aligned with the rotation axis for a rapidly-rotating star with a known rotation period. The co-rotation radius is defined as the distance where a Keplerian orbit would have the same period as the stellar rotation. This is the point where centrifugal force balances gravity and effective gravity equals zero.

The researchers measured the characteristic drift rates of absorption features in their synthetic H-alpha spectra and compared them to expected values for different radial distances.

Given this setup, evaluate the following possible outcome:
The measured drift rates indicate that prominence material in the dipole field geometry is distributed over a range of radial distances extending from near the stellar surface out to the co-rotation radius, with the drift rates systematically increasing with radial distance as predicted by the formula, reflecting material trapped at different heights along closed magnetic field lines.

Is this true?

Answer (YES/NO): NO